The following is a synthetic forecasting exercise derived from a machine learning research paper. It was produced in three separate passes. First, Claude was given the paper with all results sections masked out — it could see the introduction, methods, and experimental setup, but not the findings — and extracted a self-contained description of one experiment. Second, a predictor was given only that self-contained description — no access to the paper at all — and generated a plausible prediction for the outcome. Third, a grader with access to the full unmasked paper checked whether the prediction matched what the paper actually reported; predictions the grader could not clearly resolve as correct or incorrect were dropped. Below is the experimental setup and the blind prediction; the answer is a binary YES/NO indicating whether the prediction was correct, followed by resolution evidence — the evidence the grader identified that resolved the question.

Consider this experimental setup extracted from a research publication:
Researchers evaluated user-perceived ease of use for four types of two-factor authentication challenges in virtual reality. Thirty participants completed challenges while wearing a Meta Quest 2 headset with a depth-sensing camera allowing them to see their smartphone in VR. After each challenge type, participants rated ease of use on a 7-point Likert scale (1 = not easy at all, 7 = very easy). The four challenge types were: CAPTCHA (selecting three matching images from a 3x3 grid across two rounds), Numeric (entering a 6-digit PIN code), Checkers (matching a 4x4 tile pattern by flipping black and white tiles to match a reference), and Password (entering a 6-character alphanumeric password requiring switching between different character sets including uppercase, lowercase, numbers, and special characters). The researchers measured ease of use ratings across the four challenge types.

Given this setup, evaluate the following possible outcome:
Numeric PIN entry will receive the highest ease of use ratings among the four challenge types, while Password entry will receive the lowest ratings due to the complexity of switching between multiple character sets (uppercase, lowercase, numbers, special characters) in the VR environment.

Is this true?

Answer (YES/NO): NO